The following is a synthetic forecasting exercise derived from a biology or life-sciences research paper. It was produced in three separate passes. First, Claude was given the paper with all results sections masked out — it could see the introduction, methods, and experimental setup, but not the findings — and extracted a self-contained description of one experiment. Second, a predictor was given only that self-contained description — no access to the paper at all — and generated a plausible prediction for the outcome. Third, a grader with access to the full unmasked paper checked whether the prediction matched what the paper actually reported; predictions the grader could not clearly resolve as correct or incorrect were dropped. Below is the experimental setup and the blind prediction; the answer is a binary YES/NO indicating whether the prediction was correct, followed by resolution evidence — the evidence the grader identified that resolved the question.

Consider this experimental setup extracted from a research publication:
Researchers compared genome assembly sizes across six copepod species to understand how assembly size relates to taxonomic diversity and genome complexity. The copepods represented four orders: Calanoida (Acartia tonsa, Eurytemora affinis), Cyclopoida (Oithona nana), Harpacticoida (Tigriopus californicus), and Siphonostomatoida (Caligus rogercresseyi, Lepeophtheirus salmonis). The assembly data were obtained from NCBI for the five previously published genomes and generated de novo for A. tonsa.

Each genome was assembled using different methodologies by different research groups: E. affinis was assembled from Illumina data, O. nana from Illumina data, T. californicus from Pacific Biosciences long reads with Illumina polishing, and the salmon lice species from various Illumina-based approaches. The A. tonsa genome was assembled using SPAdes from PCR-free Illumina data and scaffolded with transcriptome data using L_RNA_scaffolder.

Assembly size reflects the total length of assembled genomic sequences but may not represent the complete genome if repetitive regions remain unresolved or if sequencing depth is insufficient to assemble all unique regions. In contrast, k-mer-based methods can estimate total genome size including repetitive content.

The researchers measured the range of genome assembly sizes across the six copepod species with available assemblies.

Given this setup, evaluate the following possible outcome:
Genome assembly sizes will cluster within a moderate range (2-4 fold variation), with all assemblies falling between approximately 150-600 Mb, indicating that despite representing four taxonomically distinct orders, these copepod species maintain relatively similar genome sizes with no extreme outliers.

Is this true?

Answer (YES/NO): NO